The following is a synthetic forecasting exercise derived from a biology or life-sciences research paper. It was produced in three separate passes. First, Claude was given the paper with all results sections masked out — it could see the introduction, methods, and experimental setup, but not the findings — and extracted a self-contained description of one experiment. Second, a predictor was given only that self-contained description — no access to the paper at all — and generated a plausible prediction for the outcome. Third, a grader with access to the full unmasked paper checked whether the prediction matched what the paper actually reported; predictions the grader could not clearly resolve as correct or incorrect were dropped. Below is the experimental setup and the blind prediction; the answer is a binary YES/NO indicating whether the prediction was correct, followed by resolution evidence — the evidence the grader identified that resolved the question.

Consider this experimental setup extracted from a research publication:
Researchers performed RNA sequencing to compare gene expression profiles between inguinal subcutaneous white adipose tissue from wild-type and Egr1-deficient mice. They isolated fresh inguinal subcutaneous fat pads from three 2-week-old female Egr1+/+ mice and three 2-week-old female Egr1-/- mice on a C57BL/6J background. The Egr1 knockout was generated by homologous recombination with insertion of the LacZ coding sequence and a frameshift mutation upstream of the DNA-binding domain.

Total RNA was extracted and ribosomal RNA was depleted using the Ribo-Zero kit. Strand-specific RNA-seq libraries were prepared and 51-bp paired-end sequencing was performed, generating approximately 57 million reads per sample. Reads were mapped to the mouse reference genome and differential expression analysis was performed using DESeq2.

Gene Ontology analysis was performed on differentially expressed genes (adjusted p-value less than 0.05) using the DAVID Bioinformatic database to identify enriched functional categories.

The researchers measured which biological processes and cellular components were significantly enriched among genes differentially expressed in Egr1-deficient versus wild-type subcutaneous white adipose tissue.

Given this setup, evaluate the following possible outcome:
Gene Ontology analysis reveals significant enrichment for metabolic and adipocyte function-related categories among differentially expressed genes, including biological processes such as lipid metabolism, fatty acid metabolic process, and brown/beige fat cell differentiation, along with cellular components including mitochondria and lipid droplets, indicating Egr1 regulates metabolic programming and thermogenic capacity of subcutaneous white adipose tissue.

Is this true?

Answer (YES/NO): NO